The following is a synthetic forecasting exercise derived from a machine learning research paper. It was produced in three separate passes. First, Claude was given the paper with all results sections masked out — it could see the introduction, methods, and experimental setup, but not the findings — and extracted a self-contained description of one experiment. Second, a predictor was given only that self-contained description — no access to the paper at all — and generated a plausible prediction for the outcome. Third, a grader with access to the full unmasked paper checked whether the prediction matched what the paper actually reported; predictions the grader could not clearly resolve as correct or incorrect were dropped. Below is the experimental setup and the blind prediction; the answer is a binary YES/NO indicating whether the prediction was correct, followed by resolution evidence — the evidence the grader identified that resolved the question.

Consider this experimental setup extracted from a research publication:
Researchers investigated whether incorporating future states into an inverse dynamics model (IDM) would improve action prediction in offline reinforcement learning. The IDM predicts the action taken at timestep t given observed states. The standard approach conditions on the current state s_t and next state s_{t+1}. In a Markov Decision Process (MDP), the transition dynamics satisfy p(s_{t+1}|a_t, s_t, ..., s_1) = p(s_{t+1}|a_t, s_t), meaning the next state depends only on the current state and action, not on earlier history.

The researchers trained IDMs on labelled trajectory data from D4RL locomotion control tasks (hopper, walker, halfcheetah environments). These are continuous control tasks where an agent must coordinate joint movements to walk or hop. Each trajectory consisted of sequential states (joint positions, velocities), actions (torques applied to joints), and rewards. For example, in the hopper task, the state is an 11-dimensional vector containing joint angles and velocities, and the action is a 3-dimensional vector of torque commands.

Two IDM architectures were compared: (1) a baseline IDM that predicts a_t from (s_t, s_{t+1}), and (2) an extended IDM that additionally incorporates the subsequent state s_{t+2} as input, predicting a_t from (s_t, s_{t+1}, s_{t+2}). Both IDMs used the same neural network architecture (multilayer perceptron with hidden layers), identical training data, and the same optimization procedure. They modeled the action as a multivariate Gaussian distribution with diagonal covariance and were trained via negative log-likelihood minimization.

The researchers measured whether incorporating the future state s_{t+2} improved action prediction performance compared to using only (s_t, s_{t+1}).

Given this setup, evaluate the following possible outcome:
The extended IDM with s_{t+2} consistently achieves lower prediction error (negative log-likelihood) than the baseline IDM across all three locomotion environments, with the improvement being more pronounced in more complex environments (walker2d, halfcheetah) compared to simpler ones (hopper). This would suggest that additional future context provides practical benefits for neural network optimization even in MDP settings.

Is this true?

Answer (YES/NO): NO